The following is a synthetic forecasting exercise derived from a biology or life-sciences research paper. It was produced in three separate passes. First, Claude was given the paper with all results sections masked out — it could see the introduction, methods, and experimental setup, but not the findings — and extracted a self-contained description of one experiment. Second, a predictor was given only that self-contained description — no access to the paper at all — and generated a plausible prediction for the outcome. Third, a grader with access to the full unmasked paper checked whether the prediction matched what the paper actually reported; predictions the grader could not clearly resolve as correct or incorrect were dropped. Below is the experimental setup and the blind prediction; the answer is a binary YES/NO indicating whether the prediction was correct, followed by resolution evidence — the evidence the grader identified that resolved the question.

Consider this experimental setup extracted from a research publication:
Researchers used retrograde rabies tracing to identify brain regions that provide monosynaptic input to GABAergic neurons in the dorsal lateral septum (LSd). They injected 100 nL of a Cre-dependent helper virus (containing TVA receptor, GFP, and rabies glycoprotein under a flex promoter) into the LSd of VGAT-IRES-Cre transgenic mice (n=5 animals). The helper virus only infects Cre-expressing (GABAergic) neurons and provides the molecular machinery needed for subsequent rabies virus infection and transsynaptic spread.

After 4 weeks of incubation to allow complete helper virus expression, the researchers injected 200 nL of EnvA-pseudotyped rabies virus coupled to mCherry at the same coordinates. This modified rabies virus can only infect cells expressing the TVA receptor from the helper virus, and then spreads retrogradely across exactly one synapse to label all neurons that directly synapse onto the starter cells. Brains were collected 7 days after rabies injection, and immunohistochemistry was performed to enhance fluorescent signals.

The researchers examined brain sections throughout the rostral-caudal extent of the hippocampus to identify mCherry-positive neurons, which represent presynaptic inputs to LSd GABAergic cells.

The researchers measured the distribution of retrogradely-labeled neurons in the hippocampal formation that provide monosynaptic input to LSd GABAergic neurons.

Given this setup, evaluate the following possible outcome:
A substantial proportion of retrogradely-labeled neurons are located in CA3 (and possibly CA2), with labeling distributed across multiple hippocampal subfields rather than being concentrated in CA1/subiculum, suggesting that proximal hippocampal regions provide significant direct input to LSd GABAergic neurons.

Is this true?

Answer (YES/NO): YES